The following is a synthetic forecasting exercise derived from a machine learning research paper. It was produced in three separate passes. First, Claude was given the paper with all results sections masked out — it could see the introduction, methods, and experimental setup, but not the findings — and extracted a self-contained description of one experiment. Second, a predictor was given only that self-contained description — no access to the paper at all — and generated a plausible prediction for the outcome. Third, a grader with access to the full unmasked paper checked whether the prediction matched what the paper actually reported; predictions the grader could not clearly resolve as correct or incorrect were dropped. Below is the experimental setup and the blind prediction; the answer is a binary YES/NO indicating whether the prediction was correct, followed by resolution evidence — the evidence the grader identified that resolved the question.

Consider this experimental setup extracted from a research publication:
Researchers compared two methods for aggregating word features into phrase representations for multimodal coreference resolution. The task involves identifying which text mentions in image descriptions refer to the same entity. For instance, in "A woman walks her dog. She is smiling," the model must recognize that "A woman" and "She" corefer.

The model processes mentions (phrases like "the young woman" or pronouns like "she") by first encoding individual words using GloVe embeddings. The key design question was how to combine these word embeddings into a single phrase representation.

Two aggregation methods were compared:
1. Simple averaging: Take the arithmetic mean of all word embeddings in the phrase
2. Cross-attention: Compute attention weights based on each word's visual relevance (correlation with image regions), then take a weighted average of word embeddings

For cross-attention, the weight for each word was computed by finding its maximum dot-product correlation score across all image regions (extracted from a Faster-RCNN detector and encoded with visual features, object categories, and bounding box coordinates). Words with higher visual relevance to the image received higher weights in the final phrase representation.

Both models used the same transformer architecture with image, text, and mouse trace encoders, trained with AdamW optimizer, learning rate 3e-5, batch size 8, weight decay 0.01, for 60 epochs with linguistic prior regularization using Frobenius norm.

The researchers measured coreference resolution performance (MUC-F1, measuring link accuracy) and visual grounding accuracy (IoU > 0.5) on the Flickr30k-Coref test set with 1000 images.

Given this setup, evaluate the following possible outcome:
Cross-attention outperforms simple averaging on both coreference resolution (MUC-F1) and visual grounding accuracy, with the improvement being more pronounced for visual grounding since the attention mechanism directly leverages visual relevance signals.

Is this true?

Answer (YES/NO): NO